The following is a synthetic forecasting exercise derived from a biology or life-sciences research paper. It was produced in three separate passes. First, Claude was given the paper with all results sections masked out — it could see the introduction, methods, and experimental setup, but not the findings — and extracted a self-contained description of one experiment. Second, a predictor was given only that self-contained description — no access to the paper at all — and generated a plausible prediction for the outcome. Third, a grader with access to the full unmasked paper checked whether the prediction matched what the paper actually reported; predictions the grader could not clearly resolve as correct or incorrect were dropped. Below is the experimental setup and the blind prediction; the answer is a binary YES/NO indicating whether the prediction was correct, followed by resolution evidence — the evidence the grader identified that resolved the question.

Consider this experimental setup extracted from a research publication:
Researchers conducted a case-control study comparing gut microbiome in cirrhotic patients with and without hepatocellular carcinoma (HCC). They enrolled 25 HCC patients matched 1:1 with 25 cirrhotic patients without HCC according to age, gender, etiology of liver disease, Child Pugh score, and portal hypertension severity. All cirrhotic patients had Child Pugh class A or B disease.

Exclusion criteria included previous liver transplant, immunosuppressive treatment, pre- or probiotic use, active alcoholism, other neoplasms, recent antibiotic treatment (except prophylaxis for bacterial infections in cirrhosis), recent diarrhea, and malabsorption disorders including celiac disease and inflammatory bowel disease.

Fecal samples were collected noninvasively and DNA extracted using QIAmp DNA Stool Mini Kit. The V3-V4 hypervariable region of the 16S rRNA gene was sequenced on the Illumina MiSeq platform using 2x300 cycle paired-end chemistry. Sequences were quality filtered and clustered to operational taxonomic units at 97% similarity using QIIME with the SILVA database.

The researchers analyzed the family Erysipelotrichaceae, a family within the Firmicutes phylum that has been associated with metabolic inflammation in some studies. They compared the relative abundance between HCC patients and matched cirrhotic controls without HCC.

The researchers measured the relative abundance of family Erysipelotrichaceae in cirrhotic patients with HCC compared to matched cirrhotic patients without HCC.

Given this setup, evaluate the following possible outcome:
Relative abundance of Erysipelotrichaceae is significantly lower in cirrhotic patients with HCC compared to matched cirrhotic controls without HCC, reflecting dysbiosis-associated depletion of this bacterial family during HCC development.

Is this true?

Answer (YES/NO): NO